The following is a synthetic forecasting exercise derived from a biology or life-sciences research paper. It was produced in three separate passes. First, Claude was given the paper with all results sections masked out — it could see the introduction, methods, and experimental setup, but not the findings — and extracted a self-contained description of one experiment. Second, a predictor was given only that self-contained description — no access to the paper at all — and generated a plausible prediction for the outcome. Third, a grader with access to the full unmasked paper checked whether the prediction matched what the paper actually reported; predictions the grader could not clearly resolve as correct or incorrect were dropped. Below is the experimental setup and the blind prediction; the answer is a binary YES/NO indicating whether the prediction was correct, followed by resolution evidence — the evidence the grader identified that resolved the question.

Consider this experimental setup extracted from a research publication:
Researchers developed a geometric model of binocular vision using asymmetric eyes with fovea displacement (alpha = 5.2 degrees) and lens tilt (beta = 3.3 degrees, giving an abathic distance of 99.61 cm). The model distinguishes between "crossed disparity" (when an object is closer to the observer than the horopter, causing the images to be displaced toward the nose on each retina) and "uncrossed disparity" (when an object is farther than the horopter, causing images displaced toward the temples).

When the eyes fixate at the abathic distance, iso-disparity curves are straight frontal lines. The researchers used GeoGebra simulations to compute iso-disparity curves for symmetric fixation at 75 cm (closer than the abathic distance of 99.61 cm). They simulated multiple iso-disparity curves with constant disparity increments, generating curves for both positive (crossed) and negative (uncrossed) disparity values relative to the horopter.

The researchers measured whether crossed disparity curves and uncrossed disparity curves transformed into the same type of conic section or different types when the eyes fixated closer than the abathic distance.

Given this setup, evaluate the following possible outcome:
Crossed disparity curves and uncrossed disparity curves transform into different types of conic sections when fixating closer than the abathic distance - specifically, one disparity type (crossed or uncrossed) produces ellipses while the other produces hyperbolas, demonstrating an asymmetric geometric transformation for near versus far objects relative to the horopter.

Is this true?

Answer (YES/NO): NO